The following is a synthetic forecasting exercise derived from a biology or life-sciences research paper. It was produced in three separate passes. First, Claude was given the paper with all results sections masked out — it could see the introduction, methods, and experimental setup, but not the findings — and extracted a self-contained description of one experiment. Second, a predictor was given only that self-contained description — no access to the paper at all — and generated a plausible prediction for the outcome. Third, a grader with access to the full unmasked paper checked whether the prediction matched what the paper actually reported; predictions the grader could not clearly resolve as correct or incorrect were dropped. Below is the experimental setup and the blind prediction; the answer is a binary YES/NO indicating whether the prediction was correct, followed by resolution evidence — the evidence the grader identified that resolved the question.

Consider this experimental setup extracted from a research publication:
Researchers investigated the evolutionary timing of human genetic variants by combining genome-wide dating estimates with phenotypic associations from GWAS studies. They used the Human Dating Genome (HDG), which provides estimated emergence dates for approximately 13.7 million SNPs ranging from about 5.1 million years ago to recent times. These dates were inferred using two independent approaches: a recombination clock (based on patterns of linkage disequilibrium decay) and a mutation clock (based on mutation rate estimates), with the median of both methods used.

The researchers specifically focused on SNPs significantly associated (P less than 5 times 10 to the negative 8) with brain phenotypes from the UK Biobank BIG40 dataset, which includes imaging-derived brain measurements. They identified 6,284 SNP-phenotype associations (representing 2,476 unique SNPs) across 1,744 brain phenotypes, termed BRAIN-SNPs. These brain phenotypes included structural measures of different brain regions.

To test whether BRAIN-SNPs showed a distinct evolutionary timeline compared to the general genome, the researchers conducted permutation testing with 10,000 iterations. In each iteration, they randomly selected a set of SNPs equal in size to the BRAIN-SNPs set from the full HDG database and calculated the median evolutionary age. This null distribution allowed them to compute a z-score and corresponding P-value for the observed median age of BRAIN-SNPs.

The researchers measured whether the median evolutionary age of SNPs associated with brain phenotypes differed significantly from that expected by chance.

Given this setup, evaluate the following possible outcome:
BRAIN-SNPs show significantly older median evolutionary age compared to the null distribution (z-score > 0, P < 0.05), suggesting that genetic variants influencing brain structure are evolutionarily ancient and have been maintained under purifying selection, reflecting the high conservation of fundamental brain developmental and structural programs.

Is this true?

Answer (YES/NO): NO